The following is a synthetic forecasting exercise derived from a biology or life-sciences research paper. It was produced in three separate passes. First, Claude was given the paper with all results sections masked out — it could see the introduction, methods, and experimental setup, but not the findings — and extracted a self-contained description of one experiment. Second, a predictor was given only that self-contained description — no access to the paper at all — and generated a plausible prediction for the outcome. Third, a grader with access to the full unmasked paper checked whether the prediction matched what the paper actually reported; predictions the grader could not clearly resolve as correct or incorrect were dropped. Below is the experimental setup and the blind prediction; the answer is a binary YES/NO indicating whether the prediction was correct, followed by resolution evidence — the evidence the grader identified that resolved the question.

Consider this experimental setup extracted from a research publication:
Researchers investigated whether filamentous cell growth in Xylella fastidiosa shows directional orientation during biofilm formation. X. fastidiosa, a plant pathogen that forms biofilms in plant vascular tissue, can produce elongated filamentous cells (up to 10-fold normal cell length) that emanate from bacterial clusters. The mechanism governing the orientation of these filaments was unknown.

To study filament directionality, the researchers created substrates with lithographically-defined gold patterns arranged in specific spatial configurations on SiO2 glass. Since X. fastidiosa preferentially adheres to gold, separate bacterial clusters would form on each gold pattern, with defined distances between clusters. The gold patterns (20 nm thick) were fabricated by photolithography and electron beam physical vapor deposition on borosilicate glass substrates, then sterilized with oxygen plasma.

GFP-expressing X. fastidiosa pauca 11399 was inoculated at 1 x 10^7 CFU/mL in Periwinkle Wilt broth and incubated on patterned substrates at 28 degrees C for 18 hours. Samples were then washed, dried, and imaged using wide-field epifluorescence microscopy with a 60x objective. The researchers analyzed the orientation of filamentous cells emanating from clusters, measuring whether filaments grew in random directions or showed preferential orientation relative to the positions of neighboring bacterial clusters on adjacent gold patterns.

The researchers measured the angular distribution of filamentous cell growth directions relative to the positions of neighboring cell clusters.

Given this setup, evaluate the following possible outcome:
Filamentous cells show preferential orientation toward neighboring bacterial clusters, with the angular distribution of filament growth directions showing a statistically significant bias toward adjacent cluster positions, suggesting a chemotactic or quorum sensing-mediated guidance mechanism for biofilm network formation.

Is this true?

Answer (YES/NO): YES